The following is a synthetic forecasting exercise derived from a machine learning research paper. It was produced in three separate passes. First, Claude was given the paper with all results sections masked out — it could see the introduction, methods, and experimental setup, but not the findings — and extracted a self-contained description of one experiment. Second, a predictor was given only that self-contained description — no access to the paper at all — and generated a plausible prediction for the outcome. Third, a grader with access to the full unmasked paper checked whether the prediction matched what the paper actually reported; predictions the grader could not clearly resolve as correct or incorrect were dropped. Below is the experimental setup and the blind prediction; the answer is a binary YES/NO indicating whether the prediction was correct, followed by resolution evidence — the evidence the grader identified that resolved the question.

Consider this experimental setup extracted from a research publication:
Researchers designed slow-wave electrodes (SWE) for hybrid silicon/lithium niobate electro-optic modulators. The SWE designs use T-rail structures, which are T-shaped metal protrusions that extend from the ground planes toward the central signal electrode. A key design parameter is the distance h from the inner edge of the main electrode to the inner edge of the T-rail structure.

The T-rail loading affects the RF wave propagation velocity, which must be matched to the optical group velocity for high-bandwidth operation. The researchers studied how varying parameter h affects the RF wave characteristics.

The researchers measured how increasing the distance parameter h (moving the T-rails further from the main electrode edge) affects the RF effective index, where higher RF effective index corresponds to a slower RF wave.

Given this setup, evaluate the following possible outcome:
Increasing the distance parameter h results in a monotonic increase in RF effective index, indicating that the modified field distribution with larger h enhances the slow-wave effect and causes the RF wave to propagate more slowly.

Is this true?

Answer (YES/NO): YES